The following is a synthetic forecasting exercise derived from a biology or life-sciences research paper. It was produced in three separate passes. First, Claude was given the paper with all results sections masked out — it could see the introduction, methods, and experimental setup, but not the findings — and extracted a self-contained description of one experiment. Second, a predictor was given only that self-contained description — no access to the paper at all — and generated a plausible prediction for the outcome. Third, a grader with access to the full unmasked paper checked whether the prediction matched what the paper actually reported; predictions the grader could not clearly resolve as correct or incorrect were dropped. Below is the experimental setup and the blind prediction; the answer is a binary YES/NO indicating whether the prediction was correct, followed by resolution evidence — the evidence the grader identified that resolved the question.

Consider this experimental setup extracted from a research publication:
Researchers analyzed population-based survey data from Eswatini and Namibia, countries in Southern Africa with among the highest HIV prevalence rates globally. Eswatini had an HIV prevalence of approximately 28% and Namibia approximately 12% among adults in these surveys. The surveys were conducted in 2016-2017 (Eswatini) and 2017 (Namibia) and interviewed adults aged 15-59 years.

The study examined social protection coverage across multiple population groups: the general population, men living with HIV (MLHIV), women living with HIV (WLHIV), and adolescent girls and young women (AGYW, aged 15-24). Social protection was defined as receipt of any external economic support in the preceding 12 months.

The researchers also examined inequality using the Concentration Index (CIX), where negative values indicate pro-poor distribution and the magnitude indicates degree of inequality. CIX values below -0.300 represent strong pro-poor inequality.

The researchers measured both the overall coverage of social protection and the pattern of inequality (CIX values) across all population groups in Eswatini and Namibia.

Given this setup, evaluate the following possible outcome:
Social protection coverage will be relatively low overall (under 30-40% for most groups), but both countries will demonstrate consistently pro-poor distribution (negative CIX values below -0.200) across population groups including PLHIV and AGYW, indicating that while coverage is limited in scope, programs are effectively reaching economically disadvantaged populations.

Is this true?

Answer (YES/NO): NO